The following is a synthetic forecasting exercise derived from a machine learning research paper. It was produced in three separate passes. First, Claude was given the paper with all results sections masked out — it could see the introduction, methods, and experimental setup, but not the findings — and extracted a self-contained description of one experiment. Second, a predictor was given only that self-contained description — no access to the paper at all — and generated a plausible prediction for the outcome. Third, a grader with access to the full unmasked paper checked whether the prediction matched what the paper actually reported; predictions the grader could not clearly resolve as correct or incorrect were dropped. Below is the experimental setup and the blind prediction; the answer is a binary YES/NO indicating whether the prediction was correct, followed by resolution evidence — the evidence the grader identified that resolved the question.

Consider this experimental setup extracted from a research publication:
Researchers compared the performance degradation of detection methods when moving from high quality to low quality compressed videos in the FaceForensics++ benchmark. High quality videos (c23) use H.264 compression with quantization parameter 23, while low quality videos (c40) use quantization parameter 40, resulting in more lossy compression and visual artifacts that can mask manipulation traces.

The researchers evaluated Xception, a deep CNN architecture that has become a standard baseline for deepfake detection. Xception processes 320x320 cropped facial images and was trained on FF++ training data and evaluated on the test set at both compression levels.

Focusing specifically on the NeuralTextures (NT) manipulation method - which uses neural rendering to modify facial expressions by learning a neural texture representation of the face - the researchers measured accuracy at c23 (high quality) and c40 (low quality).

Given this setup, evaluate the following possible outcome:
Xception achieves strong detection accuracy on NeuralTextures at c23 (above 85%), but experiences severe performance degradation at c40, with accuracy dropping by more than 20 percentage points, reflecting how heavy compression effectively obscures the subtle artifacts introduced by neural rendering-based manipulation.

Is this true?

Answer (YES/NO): YES